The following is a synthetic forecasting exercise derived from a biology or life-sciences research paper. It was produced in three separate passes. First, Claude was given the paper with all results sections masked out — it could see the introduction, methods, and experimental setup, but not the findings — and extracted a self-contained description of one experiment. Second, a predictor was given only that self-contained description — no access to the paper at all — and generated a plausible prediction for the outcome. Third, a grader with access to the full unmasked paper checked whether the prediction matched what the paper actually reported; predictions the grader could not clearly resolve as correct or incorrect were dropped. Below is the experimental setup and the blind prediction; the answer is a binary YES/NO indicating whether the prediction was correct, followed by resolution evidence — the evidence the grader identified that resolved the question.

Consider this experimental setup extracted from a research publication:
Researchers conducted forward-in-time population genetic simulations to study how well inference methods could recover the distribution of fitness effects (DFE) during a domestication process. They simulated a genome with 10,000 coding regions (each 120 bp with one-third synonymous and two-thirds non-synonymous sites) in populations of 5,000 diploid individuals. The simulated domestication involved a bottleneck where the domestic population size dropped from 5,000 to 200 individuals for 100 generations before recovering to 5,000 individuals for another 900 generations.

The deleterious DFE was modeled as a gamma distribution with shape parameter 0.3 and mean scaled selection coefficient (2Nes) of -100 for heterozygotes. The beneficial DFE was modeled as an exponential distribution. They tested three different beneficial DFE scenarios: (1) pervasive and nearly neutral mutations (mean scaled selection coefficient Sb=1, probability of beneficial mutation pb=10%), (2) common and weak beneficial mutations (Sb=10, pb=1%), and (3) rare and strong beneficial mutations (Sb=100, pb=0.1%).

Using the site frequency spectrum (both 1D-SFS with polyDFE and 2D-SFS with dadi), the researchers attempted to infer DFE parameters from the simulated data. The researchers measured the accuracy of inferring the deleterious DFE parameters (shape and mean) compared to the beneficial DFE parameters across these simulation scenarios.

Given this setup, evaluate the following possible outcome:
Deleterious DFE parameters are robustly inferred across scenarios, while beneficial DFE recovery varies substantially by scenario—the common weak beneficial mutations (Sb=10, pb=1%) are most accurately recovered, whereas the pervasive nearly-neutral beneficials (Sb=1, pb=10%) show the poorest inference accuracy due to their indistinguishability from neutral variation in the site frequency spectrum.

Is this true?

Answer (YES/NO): NO